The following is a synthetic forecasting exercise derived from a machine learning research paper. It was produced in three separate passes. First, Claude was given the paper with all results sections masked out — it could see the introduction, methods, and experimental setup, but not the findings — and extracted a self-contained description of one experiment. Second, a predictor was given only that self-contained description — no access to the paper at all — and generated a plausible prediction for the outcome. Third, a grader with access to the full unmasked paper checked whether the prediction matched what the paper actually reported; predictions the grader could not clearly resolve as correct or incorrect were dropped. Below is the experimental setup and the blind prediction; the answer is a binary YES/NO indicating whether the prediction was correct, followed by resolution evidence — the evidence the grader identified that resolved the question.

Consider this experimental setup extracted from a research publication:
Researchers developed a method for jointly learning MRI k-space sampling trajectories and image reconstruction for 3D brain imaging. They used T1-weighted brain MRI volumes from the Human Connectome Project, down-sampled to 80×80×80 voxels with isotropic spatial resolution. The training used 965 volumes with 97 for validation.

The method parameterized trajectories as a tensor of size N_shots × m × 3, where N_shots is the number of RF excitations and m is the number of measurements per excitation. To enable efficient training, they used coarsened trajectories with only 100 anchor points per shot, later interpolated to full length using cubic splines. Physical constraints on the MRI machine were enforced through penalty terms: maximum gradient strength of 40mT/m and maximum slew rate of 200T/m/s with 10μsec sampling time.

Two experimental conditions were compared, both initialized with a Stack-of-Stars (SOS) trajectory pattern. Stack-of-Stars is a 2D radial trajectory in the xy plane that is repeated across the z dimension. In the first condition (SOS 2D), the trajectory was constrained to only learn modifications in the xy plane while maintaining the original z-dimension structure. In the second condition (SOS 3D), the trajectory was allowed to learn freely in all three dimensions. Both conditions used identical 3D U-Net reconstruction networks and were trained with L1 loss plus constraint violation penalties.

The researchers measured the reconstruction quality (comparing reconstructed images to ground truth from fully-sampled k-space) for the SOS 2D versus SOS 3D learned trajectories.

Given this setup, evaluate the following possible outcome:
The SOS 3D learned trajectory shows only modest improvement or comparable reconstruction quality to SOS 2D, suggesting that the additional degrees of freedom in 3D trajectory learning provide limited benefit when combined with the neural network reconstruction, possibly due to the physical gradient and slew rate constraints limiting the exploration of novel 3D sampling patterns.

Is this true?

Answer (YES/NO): NO